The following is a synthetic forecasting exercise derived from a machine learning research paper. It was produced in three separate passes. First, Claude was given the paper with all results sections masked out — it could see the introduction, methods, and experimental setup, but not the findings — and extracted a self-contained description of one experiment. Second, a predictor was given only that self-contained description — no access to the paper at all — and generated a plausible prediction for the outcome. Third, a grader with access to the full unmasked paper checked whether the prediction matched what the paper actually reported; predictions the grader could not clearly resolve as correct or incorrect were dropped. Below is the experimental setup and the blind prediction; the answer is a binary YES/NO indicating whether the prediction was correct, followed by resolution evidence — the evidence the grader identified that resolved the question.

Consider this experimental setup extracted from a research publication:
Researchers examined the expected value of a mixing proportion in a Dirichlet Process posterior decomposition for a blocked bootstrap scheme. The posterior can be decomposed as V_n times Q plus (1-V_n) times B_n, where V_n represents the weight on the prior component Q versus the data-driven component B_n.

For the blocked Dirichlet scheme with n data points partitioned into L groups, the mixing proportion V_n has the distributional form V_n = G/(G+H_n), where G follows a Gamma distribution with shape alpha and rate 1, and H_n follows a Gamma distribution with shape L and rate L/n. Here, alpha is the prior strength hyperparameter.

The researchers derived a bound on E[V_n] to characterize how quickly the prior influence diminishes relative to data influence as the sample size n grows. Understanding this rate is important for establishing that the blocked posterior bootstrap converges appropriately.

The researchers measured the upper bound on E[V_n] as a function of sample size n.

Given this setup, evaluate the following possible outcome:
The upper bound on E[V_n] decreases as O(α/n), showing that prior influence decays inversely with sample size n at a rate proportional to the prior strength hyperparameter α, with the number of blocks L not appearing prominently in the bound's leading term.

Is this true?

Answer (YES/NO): YES